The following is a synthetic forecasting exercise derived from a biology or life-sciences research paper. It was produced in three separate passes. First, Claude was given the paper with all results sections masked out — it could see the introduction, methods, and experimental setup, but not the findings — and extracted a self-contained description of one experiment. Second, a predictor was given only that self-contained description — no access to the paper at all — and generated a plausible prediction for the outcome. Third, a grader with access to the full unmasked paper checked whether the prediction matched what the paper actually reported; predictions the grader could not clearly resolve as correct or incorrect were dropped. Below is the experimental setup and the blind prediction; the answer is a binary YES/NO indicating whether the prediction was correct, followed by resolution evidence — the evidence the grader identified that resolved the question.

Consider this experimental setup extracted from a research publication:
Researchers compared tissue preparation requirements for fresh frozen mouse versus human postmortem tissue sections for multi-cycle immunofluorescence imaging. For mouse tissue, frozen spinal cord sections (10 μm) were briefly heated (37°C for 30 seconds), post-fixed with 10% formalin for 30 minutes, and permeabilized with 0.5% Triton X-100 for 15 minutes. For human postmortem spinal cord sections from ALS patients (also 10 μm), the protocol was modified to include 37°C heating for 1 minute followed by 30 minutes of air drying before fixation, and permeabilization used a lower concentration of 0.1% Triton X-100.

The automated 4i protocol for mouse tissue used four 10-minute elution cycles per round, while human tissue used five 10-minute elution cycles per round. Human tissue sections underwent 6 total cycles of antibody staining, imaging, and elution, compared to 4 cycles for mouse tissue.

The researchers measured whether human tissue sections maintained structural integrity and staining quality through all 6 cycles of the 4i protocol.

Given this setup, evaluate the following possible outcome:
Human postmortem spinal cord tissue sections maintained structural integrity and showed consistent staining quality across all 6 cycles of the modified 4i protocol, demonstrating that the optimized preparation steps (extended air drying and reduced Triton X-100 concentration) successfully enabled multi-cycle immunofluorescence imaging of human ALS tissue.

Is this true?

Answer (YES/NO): YES